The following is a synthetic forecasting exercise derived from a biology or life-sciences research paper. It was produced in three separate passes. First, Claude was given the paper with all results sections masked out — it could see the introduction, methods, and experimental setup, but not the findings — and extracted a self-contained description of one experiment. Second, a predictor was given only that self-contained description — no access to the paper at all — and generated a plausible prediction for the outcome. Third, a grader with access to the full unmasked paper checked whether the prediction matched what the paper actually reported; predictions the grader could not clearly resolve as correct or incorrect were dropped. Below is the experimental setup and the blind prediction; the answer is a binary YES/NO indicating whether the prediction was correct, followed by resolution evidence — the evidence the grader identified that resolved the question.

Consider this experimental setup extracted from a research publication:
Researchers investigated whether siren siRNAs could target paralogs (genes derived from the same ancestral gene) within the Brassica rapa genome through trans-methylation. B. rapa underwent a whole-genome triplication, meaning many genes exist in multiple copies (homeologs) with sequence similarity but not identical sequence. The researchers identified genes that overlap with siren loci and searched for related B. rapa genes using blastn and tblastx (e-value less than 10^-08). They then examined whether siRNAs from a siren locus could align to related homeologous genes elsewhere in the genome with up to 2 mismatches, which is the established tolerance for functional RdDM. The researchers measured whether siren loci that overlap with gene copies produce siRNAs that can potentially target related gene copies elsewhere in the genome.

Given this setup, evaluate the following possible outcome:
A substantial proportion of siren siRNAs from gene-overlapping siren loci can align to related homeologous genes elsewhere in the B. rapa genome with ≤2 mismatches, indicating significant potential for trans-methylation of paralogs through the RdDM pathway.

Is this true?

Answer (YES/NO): NO